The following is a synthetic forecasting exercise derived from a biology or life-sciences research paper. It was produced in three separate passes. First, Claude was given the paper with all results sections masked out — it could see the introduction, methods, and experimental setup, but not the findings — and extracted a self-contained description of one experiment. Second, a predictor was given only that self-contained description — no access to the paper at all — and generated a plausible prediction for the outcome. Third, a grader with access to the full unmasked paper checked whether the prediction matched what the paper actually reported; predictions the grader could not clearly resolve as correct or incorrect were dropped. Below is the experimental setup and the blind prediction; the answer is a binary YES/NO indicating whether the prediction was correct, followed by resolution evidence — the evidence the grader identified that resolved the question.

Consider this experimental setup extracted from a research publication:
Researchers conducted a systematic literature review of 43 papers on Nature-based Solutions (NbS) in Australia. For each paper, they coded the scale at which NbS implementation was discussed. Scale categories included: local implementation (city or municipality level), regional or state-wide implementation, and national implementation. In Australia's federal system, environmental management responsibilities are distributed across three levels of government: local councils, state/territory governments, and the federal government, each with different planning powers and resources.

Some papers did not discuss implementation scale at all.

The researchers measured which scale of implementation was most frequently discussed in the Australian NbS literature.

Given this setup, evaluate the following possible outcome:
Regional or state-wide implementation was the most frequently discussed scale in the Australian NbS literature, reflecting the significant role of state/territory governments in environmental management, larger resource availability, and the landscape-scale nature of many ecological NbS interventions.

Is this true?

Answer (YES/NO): NO